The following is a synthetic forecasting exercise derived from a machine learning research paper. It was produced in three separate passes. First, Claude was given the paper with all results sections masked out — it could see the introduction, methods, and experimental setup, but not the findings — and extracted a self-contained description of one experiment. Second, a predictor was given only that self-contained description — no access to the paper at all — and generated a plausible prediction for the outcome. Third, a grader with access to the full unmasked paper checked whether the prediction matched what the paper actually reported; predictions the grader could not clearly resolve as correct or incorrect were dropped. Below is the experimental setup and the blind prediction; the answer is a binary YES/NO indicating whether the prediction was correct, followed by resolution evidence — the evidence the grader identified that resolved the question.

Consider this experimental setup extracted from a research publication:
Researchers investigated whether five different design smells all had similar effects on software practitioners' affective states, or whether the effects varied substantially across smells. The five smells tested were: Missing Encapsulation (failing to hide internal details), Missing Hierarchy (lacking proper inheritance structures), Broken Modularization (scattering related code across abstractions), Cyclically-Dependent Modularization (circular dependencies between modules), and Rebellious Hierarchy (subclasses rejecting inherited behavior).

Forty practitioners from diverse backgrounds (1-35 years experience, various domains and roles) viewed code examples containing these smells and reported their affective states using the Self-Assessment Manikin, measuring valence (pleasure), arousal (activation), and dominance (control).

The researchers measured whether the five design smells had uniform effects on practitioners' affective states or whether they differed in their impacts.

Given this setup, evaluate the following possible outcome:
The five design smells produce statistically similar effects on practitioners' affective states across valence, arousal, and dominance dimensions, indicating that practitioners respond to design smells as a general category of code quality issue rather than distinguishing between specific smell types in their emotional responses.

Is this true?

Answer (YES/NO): NO